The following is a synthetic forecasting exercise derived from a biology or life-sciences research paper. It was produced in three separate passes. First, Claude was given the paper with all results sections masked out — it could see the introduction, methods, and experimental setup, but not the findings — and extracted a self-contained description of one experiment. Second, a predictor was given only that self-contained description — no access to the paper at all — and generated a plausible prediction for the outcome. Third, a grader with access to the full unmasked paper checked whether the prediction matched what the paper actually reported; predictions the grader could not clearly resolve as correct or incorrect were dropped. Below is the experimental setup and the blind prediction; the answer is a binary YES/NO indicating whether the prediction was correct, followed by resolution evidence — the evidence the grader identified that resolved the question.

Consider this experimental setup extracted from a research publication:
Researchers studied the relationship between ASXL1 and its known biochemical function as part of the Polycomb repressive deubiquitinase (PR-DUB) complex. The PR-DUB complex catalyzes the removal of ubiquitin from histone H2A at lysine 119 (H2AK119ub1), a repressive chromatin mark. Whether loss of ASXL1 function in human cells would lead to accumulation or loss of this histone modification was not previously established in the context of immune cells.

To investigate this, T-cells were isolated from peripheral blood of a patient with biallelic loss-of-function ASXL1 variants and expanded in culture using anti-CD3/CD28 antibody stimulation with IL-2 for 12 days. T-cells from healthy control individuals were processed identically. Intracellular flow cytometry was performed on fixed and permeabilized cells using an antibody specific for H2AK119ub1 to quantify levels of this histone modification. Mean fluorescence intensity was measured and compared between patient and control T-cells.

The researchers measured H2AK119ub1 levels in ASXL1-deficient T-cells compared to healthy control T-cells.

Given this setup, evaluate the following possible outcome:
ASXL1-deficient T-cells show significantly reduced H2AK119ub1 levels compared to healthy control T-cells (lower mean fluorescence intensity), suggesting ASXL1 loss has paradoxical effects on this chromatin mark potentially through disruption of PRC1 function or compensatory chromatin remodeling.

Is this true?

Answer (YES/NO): NO